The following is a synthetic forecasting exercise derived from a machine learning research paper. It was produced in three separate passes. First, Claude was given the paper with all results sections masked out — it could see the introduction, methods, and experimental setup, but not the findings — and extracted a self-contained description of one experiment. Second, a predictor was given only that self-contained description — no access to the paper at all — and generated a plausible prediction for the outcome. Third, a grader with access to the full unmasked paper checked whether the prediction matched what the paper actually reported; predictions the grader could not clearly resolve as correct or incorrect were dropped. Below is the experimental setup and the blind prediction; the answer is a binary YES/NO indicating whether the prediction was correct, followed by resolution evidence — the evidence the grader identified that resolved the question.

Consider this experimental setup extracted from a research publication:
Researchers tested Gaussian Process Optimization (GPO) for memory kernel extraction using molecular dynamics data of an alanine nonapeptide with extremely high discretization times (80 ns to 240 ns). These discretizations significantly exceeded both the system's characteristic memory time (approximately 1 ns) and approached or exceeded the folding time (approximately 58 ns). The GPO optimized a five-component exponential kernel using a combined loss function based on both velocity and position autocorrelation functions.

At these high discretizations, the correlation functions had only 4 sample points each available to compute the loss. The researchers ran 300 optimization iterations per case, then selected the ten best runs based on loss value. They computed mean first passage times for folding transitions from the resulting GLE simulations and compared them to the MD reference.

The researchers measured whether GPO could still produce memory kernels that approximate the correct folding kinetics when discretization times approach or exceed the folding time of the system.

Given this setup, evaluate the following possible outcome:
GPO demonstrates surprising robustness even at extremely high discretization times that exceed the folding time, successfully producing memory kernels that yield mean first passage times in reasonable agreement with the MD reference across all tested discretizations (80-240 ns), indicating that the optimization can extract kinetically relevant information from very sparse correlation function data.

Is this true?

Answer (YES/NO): NO